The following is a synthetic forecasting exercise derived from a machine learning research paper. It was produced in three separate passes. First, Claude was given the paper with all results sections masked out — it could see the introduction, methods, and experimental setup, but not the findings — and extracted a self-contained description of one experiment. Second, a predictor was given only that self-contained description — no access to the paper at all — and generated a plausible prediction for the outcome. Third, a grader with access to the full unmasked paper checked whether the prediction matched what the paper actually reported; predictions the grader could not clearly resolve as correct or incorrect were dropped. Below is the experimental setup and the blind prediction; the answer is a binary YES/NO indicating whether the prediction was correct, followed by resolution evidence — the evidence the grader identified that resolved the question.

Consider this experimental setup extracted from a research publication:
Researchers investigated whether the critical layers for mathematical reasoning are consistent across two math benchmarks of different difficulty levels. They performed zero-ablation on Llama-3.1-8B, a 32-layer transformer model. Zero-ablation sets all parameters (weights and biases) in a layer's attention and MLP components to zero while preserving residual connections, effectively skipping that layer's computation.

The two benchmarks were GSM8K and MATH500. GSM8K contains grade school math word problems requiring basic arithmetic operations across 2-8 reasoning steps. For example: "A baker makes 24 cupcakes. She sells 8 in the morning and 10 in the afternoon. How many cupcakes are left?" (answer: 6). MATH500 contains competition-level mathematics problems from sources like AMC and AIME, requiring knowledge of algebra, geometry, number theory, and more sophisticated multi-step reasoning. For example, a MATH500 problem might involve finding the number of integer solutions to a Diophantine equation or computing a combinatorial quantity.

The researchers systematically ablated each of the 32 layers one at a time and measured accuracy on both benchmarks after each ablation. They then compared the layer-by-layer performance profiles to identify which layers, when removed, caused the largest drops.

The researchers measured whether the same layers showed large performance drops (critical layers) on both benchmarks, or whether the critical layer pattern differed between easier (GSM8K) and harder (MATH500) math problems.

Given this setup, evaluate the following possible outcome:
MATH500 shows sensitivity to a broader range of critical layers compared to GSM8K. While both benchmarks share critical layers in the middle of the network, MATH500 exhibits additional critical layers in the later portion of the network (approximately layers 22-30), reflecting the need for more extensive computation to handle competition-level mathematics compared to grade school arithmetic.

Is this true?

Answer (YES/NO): NO